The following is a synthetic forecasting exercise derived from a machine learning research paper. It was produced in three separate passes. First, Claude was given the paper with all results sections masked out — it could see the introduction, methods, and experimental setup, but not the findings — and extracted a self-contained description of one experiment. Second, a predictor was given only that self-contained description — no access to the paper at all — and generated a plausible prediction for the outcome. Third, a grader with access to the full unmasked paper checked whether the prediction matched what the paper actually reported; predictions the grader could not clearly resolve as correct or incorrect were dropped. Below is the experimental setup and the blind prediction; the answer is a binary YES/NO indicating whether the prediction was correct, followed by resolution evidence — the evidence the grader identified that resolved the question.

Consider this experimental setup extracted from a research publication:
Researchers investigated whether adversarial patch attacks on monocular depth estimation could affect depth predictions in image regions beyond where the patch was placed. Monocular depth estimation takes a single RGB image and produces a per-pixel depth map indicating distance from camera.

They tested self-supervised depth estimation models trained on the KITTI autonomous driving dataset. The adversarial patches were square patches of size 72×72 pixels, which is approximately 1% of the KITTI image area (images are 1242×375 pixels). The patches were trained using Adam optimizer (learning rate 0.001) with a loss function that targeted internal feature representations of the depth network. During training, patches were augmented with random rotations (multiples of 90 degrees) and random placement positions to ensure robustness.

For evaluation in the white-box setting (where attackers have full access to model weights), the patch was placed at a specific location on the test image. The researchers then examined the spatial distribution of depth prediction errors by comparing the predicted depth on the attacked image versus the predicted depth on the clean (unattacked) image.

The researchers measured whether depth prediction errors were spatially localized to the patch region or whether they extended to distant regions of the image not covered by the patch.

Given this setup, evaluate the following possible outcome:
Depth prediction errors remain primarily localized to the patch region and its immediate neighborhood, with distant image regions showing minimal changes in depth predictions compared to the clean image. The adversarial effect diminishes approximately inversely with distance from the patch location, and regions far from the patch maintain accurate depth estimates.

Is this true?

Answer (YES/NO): NO